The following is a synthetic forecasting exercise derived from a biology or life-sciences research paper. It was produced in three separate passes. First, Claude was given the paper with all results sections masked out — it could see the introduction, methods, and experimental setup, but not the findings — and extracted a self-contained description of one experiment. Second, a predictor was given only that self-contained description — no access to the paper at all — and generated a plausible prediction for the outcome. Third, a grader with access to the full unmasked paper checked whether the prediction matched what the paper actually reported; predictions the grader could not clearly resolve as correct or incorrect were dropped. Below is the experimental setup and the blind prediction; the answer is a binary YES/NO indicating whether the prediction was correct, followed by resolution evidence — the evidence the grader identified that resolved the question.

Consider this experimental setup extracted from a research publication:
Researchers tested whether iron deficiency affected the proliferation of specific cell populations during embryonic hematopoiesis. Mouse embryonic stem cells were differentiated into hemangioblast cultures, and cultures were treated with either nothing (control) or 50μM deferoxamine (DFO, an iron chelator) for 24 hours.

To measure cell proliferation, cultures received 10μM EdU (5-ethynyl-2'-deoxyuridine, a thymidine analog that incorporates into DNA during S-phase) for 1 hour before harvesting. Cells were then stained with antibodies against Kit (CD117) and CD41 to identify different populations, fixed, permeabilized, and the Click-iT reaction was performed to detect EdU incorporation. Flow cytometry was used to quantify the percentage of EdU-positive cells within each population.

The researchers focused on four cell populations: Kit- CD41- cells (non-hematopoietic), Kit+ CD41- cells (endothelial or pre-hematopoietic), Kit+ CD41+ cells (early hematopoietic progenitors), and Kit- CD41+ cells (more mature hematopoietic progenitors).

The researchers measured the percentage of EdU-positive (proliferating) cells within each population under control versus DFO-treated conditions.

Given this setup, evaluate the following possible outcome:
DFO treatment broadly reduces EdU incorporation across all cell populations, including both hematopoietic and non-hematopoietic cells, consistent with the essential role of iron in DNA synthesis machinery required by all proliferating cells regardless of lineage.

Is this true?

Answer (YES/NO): NO